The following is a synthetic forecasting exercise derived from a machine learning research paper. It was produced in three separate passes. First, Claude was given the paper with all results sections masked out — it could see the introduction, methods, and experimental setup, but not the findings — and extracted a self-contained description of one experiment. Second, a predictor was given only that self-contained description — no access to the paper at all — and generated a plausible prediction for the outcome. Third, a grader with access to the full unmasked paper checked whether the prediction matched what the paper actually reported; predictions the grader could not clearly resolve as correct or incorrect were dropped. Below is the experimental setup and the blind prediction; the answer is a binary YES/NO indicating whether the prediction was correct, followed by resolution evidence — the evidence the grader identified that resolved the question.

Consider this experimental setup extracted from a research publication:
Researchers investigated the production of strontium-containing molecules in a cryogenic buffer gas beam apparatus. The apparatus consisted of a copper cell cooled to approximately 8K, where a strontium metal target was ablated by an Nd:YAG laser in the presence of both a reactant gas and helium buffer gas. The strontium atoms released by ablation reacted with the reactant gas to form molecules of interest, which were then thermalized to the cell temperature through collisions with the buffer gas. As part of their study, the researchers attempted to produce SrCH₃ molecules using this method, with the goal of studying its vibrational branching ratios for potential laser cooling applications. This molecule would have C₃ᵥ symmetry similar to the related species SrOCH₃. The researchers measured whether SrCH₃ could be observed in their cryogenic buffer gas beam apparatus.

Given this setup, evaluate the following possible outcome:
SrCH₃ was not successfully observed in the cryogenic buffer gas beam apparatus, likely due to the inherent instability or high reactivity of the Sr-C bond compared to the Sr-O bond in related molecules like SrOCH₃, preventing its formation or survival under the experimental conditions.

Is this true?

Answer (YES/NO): YES